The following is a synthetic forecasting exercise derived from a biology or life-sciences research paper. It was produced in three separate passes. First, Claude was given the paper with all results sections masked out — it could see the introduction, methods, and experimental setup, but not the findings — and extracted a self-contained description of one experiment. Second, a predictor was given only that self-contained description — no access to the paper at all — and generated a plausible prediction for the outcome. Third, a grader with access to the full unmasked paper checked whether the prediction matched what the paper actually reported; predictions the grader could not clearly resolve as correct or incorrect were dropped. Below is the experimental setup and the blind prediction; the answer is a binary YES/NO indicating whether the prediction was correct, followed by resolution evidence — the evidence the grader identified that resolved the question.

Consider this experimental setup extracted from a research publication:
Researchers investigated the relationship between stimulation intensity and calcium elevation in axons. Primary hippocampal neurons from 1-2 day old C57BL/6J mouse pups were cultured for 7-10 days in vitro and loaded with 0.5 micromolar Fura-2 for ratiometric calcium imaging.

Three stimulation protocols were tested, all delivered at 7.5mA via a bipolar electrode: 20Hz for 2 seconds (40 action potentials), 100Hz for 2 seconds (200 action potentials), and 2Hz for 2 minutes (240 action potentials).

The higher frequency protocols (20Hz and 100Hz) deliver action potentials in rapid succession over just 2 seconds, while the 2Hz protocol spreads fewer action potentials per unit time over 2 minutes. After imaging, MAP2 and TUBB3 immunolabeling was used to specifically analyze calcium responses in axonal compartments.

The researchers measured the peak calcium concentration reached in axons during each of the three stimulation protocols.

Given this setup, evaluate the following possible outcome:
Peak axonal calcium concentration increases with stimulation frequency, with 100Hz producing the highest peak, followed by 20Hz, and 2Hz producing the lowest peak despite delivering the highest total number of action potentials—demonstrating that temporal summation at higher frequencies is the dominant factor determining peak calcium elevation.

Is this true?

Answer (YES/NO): YES